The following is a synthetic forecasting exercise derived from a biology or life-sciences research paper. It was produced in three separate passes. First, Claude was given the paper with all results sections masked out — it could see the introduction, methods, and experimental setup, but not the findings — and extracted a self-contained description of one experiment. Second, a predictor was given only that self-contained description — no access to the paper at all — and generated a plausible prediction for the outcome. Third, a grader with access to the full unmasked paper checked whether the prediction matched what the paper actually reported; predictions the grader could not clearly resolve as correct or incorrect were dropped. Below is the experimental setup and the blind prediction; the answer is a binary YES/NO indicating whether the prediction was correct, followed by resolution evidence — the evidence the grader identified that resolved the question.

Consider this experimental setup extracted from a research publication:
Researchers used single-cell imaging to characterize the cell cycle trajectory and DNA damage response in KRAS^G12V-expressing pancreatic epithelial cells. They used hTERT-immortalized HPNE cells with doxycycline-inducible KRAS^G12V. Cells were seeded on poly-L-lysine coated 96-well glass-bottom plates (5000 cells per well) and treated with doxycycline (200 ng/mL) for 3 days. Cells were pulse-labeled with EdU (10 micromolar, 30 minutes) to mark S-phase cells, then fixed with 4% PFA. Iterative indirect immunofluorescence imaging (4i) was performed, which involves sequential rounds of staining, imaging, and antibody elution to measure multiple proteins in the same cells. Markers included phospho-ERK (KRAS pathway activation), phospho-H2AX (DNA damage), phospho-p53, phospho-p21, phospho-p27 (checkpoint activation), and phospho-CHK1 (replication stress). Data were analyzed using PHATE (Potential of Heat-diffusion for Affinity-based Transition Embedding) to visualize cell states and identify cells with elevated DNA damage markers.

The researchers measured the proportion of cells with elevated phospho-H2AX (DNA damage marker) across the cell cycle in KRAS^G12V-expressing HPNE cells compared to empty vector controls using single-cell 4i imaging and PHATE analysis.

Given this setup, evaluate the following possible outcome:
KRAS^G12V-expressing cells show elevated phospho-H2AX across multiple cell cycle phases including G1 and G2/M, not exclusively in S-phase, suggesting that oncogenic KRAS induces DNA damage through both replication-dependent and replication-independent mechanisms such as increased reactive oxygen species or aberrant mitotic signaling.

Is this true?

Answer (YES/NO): NO